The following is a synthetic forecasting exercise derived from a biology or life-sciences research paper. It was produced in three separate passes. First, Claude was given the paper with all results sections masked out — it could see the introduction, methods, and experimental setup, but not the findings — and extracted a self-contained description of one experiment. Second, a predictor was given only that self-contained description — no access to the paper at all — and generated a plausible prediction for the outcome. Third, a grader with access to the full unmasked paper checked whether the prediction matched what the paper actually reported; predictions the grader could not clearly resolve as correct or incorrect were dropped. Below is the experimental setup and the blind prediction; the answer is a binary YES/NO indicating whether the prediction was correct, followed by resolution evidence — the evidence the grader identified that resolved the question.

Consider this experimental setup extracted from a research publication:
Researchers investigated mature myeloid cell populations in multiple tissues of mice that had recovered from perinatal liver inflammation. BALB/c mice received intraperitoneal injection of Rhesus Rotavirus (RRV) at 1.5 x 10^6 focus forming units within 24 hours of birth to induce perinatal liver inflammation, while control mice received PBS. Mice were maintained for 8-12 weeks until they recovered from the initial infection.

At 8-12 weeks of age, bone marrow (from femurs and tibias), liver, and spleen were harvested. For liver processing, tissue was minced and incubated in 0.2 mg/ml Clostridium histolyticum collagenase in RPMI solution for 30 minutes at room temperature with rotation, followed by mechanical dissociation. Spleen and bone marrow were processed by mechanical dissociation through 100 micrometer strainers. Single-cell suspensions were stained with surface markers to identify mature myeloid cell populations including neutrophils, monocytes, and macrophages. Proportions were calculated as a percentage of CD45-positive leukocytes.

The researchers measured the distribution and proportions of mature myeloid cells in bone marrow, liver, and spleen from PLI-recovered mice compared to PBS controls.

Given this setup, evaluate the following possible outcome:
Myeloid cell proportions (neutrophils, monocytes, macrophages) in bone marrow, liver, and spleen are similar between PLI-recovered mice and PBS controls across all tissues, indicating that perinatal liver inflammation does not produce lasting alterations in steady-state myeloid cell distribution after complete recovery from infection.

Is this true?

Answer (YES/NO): YES